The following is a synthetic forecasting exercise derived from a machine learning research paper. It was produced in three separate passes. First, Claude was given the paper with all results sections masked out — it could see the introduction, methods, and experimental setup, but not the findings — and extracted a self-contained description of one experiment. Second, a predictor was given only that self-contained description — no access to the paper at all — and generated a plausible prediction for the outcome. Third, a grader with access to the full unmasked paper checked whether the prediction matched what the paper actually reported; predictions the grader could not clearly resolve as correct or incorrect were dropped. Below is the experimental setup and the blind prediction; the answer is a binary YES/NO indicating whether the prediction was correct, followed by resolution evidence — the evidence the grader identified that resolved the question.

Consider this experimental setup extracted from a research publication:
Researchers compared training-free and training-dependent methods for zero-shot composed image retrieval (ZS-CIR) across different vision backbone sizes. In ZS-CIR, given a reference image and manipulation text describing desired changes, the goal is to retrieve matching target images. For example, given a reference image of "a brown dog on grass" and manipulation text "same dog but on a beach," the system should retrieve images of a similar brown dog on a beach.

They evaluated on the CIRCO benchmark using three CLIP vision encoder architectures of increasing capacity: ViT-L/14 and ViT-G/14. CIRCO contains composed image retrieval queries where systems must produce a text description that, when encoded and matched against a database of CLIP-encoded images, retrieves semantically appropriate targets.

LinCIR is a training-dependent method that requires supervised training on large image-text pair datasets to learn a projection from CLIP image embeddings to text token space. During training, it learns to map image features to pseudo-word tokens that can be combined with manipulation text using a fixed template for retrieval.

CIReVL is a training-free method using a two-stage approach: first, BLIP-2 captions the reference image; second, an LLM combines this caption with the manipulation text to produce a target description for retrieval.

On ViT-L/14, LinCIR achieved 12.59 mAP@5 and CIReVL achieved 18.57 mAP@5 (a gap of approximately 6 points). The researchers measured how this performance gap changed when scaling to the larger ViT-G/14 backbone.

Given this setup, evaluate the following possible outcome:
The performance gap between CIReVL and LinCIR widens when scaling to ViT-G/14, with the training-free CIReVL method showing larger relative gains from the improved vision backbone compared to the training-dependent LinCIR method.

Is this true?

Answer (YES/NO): NO